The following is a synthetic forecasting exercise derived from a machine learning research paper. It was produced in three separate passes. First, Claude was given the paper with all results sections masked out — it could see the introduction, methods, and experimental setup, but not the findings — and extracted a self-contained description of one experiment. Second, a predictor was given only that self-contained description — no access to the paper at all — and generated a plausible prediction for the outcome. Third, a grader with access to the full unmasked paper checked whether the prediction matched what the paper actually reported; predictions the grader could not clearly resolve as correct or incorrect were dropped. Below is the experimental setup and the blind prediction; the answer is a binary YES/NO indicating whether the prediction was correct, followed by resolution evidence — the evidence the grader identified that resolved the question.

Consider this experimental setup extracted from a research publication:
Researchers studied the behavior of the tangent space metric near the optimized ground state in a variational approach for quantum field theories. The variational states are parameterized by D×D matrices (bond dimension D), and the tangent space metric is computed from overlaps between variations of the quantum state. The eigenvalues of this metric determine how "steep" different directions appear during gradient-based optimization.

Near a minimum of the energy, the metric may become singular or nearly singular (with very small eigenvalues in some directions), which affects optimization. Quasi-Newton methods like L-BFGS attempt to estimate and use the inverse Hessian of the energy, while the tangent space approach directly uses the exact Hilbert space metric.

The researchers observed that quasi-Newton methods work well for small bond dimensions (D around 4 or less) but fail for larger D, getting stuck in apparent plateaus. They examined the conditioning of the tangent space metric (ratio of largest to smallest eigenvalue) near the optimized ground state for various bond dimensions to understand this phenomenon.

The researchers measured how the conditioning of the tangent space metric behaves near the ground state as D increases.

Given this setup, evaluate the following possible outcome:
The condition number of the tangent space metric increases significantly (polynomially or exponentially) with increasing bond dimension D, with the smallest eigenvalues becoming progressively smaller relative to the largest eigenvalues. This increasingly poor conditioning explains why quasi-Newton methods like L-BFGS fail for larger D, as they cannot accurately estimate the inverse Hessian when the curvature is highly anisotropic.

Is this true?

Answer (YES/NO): YES